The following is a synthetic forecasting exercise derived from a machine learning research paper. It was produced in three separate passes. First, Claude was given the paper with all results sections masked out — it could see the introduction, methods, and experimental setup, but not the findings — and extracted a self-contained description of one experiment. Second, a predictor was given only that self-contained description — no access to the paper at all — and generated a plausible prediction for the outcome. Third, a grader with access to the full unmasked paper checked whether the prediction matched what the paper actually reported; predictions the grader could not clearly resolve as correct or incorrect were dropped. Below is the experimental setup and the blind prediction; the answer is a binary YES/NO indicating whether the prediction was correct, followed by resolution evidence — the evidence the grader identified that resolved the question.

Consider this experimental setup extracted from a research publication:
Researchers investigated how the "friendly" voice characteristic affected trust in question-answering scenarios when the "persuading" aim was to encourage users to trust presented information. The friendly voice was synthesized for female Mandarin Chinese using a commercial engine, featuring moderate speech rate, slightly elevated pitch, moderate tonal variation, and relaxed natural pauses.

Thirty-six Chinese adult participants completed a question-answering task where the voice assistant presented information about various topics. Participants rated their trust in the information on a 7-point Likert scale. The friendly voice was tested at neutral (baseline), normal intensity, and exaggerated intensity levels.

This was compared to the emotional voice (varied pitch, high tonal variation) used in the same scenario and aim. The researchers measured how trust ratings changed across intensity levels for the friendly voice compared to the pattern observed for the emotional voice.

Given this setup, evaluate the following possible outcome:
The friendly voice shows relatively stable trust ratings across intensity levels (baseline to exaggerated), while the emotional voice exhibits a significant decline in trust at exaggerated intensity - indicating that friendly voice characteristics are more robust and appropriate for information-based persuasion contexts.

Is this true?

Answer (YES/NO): NO